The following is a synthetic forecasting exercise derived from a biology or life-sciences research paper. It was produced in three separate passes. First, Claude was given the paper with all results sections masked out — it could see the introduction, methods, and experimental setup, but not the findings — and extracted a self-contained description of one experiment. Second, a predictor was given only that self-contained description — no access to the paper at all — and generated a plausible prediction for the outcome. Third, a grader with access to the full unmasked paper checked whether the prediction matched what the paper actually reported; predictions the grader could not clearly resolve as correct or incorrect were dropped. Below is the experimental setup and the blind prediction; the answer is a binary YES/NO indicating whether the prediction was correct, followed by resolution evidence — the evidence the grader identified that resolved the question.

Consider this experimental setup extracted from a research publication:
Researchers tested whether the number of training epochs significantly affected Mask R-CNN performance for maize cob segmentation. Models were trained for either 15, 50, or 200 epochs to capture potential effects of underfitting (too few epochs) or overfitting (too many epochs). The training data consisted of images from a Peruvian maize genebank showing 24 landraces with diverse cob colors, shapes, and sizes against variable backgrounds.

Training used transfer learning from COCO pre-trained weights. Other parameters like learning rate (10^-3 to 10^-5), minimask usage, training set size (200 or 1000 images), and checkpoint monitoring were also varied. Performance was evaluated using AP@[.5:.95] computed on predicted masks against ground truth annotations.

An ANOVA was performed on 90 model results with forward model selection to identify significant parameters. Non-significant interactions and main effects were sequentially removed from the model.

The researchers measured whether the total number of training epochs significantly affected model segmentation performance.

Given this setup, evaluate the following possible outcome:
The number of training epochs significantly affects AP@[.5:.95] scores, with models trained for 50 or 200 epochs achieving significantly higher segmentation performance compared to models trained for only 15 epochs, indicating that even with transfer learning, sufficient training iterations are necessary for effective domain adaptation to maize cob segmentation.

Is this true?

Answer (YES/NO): YES